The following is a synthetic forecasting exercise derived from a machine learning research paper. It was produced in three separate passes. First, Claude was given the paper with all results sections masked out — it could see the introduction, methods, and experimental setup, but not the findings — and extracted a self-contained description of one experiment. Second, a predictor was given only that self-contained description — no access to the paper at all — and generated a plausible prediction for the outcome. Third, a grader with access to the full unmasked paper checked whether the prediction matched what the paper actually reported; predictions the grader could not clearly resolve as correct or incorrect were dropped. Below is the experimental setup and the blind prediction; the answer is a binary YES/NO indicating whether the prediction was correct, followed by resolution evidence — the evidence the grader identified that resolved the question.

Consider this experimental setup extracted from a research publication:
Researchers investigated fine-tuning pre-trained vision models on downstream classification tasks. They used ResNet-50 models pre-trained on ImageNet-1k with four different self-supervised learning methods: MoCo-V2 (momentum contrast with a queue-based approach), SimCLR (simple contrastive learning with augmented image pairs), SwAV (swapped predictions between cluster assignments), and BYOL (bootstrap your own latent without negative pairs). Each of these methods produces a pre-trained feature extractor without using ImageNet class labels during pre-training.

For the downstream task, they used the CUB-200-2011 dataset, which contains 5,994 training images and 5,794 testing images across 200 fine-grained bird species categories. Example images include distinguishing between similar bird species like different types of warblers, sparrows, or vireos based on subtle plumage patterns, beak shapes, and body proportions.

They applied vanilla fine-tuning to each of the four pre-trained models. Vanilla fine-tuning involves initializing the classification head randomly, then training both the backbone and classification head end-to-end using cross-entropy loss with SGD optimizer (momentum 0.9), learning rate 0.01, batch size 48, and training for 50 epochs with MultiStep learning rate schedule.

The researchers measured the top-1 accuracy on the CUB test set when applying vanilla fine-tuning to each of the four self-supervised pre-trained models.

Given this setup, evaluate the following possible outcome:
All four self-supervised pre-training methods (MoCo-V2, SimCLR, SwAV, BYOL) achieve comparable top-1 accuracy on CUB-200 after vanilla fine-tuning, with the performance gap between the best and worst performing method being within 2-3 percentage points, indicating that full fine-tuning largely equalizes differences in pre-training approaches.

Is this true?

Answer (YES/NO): NO